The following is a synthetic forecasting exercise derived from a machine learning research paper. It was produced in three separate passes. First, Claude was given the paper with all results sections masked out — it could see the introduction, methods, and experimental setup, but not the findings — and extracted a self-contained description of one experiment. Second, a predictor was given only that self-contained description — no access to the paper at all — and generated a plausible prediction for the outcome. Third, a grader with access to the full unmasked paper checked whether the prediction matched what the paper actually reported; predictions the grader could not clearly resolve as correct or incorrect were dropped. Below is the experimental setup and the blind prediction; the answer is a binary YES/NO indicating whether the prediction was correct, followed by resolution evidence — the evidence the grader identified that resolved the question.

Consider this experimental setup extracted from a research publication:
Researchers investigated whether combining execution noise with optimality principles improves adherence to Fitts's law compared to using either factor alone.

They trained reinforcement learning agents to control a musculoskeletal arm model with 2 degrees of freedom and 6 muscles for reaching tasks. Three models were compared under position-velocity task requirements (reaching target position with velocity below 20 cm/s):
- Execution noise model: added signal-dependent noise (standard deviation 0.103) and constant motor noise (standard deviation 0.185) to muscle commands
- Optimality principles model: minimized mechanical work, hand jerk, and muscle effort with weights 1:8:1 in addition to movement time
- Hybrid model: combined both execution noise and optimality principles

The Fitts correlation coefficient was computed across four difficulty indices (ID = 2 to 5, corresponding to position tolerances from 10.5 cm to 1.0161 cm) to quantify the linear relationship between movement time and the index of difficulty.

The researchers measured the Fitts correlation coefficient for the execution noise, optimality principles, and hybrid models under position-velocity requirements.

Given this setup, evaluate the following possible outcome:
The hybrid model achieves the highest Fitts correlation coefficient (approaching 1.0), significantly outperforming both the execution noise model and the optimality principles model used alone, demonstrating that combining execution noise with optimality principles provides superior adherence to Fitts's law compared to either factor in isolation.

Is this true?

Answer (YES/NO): NO